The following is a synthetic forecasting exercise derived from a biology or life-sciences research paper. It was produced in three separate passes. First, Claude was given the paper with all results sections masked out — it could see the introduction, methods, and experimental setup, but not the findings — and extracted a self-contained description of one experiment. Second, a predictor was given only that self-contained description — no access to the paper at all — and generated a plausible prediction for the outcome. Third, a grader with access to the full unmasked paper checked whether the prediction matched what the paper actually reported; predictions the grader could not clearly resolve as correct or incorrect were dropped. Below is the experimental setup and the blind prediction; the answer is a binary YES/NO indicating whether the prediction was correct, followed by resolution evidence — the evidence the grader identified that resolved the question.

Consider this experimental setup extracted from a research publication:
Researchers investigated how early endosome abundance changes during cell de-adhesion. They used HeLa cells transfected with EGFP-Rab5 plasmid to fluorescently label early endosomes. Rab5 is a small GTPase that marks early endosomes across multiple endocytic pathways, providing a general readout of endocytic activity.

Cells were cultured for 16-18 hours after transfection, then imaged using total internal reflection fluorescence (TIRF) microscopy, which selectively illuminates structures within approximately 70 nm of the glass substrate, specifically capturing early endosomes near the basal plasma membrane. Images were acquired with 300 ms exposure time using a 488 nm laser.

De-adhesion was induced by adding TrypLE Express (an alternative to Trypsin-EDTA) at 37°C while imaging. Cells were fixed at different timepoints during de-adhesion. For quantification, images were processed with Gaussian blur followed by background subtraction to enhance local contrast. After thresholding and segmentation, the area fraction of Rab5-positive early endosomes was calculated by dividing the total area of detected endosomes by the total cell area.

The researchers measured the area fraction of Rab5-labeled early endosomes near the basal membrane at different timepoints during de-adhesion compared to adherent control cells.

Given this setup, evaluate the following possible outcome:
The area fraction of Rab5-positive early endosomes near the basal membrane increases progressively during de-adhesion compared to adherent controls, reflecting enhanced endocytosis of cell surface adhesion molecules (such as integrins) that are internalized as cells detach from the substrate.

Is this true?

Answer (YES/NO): NO